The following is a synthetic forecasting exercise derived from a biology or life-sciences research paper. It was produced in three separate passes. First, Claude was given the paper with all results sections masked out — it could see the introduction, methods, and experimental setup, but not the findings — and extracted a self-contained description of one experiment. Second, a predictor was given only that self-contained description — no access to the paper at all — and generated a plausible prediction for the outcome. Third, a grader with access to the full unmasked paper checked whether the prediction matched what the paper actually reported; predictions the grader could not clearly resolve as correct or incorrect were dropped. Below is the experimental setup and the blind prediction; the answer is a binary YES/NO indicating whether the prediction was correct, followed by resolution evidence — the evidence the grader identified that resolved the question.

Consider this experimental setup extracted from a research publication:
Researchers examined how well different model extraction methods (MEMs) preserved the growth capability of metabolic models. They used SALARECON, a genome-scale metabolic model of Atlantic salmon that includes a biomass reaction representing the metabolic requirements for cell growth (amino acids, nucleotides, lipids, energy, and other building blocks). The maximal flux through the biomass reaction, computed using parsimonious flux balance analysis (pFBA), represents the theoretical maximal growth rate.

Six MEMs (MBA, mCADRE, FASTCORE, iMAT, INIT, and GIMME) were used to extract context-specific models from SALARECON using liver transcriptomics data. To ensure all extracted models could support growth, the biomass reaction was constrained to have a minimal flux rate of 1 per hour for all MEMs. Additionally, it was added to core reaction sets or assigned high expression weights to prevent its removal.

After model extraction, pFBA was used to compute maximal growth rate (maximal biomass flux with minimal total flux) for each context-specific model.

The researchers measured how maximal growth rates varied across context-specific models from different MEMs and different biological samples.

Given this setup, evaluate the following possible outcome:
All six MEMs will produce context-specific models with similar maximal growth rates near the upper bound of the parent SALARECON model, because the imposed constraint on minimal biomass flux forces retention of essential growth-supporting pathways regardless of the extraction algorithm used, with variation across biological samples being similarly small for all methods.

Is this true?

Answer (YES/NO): NO